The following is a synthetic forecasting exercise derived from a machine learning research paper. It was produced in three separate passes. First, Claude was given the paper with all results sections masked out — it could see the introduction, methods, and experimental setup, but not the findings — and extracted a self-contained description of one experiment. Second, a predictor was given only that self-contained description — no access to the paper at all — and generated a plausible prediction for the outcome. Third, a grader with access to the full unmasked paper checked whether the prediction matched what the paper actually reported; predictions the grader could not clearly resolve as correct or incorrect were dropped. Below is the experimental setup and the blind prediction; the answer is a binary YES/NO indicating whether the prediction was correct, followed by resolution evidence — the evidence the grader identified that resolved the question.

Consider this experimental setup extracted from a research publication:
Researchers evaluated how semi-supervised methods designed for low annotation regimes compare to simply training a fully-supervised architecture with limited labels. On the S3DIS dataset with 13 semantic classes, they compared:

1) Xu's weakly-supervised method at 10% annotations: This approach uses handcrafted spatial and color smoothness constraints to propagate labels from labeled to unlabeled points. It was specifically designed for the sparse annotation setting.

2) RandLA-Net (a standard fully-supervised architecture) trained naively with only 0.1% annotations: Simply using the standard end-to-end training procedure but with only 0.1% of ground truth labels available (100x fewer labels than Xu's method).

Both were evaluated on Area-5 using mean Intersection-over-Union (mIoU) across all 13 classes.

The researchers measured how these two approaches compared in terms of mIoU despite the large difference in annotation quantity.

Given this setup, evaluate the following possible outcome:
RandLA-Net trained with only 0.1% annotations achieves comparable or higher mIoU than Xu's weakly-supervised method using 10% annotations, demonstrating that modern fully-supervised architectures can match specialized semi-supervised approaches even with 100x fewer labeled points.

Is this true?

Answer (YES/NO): YES